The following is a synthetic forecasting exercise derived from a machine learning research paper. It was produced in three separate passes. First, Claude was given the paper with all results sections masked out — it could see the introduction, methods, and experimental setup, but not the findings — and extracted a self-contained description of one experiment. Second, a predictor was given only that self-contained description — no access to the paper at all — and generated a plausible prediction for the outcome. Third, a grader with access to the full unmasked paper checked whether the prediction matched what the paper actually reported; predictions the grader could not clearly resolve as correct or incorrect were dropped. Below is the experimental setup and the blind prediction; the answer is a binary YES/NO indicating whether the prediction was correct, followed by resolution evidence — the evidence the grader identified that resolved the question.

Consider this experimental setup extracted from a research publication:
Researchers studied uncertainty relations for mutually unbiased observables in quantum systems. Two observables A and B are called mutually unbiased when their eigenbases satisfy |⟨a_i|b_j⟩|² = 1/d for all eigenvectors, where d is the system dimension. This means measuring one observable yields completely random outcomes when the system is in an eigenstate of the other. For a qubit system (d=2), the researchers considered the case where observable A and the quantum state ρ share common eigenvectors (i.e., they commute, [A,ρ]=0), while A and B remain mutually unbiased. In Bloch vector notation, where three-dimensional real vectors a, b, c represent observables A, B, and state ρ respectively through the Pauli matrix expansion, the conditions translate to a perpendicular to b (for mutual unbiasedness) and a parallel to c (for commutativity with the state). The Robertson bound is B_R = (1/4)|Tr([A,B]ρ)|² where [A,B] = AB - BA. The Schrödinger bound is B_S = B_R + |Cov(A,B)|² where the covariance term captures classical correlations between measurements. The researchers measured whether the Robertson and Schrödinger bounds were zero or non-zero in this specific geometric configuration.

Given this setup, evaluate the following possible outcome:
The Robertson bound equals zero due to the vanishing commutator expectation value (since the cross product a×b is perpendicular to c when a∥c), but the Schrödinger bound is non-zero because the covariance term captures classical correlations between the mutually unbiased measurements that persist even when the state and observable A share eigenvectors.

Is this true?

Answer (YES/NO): NO